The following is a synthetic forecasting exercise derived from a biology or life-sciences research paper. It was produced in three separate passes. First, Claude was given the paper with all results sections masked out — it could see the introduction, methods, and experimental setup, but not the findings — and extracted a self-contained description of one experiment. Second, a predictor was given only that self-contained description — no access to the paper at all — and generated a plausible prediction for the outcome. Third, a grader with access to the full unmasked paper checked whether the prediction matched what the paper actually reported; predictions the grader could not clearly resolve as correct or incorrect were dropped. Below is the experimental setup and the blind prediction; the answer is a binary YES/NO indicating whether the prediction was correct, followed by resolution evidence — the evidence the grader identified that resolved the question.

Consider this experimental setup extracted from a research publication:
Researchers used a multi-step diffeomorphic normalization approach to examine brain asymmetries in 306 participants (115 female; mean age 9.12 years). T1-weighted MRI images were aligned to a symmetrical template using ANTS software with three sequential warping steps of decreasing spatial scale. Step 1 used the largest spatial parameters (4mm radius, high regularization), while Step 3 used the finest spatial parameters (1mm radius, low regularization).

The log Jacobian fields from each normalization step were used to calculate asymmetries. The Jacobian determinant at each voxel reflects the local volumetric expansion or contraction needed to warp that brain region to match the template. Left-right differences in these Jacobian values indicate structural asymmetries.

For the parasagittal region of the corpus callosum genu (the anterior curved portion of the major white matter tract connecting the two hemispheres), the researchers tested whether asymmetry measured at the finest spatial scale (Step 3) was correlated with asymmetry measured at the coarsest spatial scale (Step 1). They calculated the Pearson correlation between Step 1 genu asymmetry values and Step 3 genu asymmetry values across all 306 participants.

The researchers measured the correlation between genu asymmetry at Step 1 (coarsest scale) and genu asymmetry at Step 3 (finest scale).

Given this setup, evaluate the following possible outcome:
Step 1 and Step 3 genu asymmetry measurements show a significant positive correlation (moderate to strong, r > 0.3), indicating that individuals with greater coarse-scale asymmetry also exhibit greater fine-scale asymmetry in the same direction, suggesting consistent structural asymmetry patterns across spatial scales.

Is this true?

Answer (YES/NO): NO